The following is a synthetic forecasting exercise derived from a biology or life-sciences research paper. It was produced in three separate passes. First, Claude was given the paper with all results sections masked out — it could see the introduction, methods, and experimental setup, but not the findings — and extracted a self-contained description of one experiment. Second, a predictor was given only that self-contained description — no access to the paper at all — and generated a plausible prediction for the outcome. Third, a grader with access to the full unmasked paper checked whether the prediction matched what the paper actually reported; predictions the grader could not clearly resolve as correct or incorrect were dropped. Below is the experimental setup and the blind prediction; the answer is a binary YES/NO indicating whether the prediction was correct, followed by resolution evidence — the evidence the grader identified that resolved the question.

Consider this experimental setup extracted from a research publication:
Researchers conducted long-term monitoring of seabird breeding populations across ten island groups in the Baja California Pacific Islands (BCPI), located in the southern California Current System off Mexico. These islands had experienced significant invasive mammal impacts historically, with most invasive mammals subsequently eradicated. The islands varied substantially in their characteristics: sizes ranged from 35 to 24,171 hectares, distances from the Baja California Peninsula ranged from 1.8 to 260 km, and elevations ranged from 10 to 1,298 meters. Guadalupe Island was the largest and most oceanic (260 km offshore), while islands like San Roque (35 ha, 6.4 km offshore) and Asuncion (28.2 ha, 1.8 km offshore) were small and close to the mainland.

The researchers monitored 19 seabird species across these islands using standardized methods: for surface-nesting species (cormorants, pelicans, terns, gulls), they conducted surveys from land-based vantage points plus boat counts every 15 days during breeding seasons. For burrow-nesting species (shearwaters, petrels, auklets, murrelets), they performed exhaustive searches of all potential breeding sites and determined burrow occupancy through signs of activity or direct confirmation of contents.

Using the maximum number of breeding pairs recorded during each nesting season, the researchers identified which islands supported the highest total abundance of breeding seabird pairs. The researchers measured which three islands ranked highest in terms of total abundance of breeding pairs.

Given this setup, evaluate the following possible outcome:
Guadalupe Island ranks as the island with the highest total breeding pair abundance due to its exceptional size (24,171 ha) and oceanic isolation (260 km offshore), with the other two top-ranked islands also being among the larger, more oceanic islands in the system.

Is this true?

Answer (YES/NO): NO